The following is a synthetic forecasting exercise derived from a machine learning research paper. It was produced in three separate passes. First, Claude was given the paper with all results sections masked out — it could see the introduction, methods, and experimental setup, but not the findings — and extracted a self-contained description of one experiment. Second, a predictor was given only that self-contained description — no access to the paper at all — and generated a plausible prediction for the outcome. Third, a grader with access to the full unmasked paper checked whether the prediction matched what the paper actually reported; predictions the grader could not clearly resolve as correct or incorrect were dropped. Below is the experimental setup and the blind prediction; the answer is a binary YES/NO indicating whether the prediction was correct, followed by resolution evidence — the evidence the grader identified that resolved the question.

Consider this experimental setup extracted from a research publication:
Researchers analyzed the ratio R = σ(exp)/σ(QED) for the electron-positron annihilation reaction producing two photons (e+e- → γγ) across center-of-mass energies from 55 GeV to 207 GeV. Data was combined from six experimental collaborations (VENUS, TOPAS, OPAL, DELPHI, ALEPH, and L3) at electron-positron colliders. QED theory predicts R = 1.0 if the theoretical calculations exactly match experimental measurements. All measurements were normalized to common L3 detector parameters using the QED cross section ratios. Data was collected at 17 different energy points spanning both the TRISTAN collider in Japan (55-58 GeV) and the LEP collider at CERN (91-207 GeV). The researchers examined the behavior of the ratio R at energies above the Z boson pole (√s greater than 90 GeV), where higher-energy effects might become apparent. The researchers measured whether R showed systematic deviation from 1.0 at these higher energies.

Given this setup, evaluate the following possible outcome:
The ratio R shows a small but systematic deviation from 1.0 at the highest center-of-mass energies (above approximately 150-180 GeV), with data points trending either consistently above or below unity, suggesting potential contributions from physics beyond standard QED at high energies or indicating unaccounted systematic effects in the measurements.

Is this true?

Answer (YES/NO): YES